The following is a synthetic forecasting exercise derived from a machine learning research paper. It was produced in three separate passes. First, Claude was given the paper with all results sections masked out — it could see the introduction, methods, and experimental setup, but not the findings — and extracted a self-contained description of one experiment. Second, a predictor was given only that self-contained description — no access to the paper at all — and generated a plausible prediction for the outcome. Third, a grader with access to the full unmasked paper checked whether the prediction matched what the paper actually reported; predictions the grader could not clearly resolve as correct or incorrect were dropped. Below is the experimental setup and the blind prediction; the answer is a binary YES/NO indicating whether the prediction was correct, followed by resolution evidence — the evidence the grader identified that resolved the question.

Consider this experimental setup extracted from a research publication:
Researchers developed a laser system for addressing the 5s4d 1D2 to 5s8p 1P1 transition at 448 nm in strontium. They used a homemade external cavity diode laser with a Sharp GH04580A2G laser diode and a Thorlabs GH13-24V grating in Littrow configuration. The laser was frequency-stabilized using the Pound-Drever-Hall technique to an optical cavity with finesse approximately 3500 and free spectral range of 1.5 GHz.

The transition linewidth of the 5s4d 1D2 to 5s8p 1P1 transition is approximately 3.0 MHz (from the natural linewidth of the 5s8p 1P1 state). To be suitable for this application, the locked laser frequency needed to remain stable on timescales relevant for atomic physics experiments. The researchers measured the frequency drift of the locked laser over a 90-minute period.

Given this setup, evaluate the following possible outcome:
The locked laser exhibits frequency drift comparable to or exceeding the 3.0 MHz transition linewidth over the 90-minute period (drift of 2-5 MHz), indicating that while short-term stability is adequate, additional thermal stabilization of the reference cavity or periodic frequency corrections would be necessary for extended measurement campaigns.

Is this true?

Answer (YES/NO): NO